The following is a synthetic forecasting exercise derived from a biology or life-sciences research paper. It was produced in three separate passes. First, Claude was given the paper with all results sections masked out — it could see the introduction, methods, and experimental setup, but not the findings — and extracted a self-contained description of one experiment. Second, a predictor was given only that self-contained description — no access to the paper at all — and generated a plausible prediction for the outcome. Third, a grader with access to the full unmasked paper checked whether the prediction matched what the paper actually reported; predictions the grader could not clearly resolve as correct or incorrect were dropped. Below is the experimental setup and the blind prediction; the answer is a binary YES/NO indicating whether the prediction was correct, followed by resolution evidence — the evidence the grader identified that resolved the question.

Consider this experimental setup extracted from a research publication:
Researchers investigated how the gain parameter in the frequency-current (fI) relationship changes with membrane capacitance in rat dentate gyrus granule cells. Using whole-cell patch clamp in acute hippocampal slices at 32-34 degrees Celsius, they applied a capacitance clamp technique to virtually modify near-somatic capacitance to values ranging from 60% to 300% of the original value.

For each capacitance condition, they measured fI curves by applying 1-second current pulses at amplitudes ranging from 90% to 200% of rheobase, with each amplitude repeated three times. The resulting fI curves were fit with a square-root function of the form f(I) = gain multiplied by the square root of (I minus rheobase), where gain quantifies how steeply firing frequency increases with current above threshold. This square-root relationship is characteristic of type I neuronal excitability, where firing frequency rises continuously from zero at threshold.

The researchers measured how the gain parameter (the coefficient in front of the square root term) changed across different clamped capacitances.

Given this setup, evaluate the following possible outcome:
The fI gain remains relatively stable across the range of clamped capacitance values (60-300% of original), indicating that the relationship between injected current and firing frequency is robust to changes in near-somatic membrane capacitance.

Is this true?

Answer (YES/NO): NO